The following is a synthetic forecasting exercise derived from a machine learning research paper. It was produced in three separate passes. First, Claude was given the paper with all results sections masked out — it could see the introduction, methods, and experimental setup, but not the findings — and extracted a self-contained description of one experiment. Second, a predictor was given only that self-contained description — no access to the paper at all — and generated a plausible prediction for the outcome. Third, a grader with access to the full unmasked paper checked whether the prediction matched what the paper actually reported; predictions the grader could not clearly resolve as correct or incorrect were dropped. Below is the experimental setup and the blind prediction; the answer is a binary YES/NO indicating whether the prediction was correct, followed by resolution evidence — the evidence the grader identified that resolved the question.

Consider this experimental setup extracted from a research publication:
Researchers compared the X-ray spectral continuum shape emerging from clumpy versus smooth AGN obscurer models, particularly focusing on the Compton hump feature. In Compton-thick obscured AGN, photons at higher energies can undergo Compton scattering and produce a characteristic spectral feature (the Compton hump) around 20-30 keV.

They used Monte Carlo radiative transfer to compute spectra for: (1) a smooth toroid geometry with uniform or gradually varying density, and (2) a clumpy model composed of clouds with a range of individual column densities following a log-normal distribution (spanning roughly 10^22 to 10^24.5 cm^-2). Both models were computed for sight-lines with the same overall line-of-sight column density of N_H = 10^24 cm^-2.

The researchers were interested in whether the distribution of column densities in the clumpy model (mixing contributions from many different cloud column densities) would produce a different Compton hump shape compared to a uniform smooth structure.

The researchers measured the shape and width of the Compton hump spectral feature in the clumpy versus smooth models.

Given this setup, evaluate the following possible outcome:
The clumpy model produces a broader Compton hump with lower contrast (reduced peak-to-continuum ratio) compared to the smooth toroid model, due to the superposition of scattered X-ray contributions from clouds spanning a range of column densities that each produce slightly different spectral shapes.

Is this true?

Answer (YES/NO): YES